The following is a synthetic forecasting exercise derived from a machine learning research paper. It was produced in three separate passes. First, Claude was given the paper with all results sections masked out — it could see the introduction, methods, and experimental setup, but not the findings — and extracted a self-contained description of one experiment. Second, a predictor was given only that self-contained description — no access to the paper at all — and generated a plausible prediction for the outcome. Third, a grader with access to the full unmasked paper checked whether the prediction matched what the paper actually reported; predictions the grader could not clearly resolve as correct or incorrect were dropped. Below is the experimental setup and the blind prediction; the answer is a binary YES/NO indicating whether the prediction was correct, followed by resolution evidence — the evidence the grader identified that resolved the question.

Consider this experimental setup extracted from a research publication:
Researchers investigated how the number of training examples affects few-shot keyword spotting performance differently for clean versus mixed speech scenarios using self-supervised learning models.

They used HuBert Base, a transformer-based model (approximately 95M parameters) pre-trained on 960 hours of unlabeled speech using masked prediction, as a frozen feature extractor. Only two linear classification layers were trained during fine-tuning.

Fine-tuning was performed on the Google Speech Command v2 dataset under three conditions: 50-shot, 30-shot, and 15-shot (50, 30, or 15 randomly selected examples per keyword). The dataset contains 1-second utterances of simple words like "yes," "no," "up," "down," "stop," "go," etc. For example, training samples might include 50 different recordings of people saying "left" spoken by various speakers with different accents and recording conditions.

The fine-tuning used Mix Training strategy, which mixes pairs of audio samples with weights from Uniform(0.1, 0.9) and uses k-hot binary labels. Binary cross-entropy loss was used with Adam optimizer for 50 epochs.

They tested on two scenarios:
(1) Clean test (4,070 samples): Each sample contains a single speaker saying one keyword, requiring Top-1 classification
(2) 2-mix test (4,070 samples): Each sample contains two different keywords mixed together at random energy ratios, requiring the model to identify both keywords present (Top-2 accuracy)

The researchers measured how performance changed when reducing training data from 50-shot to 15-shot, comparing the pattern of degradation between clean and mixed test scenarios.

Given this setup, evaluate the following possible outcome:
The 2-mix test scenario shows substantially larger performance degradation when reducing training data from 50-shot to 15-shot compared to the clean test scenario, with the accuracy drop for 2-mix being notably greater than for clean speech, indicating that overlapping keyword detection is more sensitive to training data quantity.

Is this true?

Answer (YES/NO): YES